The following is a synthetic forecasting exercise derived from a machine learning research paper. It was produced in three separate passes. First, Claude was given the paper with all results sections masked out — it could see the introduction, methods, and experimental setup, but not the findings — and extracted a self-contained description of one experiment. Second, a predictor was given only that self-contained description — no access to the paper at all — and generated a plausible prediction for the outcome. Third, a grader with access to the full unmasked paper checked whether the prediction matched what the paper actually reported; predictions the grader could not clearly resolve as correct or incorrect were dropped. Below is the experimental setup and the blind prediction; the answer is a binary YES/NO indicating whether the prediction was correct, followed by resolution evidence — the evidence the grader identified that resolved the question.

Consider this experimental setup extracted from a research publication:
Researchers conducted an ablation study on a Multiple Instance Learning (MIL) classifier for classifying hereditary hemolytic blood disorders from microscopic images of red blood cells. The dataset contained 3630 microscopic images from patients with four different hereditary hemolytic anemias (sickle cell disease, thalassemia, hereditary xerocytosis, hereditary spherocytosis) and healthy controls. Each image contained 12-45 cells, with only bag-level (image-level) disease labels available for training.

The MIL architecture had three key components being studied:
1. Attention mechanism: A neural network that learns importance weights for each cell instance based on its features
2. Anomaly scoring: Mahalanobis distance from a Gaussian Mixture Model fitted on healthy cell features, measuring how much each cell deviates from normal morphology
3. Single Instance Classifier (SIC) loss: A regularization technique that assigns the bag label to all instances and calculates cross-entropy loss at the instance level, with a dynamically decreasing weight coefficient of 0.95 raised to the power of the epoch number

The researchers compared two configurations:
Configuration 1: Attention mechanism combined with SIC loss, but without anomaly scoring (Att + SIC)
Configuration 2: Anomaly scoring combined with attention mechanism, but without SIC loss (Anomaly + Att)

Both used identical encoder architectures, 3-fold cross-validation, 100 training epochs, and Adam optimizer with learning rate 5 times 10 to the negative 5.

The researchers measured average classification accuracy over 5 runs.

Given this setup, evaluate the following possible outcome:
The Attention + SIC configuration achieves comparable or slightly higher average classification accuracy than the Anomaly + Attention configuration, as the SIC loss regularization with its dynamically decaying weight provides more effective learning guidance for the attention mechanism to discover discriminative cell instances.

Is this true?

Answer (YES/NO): YES